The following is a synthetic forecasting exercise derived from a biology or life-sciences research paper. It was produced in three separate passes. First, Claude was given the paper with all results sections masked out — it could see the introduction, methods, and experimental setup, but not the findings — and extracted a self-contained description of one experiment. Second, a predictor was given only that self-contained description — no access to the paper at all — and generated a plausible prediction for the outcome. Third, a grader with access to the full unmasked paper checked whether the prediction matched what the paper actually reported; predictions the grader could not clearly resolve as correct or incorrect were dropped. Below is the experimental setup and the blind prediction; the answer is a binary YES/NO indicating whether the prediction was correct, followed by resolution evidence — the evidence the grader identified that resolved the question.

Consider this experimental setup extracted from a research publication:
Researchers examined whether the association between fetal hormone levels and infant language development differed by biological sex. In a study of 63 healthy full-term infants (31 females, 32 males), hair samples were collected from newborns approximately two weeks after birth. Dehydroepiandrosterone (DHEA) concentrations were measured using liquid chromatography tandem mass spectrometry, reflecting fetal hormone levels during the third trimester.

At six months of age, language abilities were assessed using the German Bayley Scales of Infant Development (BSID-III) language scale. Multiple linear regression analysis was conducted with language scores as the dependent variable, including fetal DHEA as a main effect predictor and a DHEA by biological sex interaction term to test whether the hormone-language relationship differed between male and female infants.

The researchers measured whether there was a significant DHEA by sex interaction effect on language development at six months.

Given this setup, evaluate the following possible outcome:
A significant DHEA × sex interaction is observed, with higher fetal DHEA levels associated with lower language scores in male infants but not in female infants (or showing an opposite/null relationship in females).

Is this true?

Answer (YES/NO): NO